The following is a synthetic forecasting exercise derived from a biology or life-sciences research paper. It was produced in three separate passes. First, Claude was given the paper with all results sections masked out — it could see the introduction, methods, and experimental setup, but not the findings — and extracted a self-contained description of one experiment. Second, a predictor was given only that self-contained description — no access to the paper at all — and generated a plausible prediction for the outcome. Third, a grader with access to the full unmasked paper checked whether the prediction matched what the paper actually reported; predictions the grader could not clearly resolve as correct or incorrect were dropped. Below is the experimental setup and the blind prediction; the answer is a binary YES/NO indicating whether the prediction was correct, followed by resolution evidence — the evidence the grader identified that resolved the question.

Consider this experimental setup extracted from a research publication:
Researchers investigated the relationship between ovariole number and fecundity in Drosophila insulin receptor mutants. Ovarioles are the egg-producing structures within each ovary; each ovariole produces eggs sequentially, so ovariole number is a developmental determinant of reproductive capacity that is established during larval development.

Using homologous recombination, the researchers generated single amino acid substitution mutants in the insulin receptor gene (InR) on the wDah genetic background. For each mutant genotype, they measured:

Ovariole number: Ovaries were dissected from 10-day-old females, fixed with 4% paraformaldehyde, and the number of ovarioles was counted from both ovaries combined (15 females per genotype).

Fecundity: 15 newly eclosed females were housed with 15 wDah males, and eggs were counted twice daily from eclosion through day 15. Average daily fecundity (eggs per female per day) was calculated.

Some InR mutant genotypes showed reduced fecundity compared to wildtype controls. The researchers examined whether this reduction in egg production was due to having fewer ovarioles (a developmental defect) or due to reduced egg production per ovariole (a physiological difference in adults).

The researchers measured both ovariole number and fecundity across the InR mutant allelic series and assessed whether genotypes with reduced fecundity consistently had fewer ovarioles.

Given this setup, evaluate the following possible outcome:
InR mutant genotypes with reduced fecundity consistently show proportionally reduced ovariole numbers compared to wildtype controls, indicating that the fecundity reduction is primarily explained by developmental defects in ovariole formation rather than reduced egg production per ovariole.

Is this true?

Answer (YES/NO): NO